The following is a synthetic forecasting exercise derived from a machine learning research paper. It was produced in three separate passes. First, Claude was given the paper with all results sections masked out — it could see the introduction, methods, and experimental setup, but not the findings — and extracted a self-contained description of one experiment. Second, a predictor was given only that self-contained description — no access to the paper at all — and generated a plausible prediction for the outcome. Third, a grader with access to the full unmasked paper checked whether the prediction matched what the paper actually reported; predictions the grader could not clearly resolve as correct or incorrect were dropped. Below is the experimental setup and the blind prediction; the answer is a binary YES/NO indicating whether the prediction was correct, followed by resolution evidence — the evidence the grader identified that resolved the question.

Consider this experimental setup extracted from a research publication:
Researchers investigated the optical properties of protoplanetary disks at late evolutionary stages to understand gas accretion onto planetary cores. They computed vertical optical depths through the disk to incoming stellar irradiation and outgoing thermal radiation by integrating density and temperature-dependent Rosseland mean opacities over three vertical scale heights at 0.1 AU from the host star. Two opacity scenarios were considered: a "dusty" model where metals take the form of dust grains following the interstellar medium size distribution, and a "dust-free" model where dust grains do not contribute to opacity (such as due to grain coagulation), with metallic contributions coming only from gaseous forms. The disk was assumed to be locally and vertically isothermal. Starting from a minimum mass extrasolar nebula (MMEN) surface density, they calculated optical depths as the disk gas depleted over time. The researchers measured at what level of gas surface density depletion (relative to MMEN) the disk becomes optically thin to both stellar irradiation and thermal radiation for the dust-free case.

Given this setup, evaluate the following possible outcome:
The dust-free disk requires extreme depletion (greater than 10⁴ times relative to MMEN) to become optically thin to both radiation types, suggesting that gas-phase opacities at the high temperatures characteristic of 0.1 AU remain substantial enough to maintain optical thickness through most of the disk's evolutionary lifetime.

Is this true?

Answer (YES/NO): NO